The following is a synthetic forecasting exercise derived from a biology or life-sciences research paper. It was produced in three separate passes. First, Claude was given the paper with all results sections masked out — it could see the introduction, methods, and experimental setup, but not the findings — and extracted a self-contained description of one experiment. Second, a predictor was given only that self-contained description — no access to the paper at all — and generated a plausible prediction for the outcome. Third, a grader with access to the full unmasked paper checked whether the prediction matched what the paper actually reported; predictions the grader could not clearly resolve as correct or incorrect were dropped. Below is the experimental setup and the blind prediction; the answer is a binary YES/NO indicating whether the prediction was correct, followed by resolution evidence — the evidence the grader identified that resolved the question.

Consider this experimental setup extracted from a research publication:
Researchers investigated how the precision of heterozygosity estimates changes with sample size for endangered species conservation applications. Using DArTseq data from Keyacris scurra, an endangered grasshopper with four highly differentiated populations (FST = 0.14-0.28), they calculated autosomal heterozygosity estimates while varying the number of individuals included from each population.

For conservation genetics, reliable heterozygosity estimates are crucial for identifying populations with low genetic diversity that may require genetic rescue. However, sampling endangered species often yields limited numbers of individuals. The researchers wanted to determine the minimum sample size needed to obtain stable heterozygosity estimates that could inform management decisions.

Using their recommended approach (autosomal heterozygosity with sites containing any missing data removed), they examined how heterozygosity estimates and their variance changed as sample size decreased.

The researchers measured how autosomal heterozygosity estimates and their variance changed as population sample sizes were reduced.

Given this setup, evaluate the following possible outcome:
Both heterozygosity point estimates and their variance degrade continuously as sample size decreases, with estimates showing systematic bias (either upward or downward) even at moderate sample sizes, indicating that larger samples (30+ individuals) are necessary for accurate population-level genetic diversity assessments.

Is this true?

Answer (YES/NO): NO